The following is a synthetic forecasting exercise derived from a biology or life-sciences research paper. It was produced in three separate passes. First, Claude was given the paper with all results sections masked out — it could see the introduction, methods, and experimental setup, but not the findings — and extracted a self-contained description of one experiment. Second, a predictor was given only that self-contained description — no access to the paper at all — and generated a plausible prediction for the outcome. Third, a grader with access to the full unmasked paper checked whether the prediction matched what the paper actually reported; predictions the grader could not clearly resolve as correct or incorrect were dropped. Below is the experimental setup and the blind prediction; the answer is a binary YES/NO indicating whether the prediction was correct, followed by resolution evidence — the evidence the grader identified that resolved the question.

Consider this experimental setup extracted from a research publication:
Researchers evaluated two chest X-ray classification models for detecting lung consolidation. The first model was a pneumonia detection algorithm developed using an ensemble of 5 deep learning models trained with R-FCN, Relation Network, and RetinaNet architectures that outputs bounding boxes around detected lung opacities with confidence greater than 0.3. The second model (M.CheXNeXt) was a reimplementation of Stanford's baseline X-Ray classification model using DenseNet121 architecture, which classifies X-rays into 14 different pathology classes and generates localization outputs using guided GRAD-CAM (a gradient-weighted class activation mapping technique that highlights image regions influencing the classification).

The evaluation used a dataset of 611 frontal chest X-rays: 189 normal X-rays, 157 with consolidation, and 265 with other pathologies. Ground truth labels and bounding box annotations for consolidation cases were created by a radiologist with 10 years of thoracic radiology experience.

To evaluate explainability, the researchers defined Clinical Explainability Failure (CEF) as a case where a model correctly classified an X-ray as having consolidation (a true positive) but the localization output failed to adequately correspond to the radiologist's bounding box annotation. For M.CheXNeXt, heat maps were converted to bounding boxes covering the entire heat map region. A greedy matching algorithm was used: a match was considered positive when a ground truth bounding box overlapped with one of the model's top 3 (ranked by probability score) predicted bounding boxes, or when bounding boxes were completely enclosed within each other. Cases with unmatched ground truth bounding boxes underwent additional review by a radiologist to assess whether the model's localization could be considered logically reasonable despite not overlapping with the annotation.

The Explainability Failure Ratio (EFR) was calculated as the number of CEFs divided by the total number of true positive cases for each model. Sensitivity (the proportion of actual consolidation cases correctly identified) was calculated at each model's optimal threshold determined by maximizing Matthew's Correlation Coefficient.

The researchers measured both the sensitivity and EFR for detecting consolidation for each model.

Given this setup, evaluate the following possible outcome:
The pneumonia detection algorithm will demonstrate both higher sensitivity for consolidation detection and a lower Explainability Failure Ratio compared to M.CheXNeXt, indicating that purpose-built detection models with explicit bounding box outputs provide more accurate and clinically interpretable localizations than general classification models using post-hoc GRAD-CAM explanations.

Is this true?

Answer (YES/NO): NO